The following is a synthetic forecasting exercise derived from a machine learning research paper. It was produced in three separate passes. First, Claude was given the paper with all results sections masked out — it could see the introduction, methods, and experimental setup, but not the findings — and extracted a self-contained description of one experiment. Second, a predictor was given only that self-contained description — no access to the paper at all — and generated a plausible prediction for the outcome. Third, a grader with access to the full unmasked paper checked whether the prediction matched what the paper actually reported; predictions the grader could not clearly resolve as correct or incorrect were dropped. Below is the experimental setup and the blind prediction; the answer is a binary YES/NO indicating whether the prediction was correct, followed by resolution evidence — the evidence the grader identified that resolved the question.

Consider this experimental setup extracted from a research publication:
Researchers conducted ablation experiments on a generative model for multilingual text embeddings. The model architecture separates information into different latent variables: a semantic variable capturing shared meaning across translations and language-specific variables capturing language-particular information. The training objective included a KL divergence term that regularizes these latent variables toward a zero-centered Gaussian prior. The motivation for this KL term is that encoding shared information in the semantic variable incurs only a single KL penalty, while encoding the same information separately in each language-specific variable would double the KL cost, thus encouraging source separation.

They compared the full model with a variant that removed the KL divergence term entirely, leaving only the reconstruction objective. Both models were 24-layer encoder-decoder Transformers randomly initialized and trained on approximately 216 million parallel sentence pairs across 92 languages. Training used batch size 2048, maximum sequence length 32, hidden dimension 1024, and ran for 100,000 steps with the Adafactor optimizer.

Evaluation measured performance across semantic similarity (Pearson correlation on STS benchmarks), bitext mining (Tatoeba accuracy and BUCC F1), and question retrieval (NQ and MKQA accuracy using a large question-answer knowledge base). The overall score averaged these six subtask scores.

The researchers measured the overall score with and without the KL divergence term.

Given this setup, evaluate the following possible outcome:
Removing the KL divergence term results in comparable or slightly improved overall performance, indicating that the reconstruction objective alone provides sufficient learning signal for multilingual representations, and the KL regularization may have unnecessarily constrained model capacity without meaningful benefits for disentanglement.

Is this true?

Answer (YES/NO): NO